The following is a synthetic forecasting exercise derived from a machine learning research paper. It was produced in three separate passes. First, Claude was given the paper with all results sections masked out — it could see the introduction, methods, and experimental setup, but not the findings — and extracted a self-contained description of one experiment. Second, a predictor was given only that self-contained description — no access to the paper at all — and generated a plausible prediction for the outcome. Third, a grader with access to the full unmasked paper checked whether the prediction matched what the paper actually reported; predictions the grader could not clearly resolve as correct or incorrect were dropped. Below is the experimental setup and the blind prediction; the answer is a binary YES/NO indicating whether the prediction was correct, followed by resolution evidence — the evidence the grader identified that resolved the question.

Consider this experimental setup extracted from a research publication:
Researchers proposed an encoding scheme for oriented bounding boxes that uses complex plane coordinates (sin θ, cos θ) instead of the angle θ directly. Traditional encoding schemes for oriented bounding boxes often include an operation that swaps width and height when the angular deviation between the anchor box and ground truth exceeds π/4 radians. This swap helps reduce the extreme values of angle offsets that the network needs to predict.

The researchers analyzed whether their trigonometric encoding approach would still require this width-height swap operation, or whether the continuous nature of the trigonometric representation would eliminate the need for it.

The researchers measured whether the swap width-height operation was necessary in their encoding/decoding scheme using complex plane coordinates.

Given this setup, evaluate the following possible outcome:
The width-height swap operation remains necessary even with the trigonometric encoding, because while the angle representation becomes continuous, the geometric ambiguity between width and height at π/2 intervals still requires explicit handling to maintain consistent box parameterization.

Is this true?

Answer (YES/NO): NO